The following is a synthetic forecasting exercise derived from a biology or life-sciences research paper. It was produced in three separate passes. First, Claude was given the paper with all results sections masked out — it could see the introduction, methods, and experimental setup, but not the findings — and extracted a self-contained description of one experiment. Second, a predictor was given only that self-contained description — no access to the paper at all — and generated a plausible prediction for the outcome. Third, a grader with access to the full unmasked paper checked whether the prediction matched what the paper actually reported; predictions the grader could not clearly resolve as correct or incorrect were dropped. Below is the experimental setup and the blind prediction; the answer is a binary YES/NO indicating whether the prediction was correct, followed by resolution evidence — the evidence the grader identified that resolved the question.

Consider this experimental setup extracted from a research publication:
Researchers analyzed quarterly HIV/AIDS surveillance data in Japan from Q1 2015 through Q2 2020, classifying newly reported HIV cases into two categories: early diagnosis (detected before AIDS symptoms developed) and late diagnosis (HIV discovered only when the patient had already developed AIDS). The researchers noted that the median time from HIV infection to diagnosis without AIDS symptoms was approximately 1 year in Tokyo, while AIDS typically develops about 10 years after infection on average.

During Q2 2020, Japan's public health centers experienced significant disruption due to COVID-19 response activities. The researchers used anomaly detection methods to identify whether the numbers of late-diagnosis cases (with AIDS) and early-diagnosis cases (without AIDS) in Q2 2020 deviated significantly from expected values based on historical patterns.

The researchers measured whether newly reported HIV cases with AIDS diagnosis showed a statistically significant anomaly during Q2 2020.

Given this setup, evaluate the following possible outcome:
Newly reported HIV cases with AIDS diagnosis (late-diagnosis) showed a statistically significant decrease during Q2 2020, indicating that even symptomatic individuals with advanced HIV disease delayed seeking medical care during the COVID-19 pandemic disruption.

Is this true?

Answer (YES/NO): NO